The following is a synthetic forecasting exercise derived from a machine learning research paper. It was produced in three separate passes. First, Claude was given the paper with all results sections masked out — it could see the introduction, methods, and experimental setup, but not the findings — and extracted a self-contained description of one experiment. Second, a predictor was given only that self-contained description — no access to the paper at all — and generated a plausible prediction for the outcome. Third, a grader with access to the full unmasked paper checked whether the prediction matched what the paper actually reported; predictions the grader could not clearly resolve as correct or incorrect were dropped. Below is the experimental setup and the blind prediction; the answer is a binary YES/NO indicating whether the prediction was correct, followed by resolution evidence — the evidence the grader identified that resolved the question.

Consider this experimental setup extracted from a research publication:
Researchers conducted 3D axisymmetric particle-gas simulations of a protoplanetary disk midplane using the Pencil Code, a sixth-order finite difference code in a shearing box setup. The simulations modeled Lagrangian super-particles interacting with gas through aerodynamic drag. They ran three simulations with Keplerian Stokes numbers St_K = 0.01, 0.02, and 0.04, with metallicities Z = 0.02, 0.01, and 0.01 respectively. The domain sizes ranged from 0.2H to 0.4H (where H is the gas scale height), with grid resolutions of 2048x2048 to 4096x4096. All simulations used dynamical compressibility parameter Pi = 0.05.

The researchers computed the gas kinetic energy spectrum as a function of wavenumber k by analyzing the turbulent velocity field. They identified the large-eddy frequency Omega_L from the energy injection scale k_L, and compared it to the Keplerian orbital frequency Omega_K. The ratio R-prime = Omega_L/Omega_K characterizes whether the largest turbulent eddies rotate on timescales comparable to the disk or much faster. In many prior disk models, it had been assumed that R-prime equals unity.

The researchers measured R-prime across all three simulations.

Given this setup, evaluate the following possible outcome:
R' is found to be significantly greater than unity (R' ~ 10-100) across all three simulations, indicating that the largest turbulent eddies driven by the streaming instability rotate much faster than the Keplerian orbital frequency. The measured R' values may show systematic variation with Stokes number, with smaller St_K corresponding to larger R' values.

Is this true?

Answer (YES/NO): NO